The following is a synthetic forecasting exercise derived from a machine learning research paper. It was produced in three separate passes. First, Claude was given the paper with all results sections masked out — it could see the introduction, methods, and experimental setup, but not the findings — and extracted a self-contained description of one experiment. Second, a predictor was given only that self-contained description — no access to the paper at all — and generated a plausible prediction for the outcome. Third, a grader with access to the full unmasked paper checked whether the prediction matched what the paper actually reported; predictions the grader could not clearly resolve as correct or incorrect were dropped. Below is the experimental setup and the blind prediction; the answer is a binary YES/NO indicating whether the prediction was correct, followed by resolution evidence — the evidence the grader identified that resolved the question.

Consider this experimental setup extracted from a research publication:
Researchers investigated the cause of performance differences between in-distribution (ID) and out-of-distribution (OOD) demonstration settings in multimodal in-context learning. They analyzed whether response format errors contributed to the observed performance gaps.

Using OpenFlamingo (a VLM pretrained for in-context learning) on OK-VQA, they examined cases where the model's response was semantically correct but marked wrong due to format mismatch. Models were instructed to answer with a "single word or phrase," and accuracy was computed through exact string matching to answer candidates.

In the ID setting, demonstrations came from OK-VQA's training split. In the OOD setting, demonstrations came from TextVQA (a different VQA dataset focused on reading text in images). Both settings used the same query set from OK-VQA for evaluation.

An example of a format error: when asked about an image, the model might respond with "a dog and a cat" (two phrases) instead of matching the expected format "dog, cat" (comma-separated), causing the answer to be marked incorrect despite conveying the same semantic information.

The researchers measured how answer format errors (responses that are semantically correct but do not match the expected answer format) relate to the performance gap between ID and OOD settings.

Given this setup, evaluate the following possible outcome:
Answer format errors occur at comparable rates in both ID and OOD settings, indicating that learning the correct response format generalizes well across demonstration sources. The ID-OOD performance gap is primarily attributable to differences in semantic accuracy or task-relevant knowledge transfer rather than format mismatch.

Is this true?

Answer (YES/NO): NO